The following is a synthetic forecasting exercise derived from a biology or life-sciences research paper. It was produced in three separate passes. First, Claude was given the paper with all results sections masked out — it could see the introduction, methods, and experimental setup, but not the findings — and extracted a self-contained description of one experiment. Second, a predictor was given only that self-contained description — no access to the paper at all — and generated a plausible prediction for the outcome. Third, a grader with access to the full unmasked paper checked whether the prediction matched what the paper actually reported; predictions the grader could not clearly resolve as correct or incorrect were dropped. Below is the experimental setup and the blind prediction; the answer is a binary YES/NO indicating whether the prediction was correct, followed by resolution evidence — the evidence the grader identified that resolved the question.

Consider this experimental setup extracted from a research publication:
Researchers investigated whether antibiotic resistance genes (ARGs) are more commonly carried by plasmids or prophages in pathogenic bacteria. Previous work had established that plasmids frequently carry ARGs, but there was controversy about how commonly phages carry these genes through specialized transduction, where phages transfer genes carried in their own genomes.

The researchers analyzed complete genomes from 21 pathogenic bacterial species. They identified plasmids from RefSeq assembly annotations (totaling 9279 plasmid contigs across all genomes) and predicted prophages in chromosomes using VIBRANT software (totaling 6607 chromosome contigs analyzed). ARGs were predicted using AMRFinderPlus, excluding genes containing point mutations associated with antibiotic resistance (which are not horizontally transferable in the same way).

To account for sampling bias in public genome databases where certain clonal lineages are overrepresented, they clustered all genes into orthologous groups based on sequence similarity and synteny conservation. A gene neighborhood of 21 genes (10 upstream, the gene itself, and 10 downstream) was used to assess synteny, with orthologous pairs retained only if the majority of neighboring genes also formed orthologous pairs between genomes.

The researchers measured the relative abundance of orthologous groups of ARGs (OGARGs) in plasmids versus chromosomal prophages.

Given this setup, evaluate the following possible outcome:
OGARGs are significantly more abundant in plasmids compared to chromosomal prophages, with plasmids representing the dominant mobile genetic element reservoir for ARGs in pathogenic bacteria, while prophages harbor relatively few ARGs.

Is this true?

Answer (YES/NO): YES